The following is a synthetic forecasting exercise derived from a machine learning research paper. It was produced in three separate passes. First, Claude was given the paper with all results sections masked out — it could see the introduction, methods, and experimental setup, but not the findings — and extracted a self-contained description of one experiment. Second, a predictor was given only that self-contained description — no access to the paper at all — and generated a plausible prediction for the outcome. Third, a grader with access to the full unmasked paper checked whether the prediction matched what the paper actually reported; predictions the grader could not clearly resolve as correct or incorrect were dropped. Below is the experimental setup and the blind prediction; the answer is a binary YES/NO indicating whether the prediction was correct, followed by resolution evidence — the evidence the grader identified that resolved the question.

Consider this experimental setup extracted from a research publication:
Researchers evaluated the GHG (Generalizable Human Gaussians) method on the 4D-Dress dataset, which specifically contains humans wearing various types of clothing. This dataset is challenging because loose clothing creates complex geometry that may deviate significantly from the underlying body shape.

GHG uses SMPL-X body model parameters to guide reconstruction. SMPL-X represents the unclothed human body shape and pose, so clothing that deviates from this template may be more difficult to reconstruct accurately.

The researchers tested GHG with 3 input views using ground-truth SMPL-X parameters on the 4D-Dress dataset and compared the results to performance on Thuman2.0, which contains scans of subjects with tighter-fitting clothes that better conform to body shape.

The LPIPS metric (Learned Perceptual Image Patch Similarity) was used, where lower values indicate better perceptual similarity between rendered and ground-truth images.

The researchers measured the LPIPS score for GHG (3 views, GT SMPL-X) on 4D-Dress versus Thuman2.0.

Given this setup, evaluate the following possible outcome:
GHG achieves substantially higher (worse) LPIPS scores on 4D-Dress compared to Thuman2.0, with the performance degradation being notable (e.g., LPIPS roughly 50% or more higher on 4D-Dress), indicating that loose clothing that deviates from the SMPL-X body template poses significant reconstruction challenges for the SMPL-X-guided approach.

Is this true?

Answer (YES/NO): NO